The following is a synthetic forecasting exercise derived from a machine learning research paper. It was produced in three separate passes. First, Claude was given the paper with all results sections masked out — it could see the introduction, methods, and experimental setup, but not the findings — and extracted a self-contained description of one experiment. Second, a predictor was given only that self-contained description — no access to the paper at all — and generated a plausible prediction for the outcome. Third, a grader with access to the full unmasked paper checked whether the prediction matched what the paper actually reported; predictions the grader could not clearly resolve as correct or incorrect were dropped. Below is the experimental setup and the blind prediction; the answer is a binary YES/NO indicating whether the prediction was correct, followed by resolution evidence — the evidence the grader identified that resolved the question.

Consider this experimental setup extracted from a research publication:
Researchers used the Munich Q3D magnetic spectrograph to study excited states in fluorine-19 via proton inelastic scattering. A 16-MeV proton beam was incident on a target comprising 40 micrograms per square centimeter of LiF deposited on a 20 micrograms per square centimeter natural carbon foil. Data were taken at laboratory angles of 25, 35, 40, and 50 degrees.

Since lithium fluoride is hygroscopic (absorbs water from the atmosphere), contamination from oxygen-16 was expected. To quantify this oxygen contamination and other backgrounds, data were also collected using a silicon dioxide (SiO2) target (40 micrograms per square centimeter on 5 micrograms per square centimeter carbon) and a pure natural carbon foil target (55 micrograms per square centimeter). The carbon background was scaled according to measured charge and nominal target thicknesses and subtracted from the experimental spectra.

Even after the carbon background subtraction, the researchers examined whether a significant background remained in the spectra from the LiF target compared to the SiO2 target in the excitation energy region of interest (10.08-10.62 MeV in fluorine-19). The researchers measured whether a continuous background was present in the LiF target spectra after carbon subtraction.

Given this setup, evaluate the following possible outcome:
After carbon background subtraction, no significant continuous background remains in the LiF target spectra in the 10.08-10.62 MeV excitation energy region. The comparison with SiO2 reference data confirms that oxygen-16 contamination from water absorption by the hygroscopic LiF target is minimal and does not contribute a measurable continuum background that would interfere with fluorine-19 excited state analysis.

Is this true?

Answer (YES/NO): NO